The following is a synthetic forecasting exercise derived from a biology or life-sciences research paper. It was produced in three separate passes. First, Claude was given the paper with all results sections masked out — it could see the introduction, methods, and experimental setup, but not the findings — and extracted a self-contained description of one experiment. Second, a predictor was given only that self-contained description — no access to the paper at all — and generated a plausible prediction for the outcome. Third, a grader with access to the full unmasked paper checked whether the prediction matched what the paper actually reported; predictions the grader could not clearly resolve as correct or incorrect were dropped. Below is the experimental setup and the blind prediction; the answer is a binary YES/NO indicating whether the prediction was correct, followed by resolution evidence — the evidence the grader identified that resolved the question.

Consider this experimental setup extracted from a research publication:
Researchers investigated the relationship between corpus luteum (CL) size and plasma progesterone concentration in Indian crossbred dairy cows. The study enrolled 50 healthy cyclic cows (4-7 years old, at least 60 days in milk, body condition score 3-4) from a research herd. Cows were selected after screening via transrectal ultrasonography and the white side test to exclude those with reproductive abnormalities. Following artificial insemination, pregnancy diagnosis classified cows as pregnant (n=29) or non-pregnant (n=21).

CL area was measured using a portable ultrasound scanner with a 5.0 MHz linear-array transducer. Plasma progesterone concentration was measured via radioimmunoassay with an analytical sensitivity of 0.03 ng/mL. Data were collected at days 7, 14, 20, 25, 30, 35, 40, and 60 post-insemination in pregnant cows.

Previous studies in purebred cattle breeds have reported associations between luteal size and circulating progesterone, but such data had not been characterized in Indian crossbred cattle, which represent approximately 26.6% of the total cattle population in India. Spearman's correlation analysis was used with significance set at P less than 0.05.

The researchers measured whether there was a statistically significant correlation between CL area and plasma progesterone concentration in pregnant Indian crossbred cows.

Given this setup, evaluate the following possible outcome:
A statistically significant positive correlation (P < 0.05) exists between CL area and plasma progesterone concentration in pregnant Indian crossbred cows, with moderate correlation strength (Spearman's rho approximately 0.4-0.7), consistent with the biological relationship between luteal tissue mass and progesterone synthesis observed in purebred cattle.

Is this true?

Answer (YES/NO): YES